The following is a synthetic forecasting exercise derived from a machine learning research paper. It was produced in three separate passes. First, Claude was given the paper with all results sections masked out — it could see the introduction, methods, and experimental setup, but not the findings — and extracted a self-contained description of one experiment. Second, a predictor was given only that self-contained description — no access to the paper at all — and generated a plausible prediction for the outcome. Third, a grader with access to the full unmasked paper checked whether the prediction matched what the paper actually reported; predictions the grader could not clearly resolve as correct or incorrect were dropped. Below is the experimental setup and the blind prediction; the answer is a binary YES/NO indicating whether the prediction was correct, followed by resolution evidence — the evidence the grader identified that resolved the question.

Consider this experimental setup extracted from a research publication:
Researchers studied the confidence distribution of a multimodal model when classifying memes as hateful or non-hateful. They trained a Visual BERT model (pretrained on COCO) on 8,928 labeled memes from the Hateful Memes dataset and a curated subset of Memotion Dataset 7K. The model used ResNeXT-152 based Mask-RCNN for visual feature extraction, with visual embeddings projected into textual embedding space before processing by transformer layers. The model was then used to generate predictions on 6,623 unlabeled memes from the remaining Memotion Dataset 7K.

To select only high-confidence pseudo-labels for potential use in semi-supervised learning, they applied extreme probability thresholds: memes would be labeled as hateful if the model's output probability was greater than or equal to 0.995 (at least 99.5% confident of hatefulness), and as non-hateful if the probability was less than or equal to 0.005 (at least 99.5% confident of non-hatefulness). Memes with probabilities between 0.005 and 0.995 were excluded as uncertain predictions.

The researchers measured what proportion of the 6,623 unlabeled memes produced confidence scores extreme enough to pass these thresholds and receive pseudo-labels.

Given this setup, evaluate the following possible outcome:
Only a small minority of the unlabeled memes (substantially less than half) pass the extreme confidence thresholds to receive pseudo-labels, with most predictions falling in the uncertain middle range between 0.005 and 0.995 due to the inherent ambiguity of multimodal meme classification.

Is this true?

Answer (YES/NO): YES